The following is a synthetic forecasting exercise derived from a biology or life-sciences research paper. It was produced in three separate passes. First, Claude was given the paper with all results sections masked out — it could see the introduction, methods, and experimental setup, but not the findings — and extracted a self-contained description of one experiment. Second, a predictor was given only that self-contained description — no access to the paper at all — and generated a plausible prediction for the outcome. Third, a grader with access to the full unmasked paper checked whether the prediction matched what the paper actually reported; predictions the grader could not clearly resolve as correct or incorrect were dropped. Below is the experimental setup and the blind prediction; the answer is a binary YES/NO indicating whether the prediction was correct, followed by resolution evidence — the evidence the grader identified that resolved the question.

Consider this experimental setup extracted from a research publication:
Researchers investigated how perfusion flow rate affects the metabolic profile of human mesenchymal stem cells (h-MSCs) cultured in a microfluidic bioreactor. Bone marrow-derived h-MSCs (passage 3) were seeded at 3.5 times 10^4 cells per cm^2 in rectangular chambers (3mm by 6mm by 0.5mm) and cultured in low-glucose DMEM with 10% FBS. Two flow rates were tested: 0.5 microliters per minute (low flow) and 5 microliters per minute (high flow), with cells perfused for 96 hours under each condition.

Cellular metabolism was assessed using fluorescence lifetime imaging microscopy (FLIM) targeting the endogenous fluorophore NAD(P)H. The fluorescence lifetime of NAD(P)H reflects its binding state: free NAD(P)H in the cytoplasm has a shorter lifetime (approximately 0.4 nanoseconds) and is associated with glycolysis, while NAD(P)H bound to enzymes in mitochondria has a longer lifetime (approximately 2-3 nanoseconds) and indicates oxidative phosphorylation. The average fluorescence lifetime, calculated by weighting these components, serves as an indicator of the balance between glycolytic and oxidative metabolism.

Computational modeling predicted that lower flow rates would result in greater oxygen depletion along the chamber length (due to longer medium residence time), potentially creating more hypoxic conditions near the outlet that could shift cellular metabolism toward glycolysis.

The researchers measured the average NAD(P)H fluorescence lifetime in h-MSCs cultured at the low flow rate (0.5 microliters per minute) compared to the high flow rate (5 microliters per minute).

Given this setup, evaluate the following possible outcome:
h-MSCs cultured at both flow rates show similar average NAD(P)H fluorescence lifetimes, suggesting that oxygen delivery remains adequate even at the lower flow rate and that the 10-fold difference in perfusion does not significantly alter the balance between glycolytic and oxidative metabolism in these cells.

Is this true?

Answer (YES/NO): NO